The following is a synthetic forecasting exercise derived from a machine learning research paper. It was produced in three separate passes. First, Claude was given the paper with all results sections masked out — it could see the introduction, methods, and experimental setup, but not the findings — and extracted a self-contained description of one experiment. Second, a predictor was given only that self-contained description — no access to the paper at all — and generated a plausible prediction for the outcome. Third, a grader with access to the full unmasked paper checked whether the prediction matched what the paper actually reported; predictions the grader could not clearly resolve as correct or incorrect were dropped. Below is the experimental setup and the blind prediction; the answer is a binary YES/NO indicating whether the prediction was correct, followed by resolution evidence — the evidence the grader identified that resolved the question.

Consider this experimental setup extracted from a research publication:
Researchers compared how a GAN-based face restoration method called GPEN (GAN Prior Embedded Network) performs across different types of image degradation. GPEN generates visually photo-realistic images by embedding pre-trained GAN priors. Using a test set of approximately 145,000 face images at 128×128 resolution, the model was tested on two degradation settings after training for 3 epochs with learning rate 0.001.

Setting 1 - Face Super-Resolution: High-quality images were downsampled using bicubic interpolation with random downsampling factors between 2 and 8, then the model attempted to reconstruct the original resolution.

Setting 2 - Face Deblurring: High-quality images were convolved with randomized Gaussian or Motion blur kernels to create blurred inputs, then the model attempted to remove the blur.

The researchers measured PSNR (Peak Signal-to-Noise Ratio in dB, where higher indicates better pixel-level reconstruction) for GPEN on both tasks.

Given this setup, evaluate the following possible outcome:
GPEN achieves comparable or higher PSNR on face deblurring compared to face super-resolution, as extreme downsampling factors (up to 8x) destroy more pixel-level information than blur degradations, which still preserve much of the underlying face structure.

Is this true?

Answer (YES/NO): NO